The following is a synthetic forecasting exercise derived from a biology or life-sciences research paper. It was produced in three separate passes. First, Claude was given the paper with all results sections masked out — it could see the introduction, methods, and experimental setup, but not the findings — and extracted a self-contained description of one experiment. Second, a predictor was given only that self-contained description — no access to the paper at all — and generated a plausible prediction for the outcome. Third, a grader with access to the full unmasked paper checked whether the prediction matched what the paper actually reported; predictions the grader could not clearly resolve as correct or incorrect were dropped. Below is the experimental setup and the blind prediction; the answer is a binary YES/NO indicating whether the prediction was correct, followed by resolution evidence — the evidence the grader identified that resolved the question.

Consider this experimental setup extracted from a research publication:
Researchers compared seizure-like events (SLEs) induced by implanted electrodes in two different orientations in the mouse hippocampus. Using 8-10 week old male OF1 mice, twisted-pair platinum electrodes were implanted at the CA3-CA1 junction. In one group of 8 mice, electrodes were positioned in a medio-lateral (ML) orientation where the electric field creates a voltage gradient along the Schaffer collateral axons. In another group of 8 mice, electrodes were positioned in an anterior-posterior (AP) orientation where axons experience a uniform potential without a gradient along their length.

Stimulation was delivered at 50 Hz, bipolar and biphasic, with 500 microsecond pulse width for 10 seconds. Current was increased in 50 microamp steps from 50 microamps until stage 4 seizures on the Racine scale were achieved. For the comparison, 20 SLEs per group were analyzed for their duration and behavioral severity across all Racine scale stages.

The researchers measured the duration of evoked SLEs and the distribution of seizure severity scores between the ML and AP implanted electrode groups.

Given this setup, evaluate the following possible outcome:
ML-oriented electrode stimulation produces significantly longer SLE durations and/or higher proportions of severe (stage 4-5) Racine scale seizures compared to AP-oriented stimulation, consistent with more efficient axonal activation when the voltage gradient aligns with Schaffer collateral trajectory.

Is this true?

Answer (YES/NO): YES